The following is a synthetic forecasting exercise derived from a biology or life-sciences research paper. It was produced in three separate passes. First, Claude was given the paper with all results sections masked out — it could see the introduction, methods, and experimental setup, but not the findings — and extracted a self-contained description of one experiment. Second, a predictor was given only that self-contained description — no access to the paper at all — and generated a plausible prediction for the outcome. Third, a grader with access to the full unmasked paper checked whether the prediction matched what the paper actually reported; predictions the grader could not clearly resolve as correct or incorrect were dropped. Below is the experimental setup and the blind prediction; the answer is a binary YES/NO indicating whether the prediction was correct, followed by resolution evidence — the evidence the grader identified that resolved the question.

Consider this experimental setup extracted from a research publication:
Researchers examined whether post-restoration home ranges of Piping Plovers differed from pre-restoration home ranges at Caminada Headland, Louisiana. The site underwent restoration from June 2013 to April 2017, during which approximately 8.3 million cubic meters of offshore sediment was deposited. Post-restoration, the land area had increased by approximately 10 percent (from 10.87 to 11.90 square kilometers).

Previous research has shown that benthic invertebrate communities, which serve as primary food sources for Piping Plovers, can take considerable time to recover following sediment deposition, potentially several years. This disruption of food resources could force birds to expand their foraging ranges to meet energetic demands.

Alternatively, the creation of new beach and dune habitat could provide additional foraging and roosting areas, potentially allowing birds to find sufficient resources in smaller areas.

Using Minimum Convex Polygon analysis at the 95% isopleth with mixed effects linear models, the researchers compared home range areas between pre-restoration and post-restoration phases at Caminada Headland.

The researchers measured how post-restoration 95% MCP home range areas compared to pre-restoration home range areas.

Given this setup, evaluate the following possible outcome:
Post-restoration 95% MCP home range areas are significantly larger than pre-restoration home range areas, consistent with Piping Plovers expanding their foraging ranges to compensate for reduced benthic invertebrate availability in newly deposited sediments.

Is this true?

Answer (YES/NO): NO